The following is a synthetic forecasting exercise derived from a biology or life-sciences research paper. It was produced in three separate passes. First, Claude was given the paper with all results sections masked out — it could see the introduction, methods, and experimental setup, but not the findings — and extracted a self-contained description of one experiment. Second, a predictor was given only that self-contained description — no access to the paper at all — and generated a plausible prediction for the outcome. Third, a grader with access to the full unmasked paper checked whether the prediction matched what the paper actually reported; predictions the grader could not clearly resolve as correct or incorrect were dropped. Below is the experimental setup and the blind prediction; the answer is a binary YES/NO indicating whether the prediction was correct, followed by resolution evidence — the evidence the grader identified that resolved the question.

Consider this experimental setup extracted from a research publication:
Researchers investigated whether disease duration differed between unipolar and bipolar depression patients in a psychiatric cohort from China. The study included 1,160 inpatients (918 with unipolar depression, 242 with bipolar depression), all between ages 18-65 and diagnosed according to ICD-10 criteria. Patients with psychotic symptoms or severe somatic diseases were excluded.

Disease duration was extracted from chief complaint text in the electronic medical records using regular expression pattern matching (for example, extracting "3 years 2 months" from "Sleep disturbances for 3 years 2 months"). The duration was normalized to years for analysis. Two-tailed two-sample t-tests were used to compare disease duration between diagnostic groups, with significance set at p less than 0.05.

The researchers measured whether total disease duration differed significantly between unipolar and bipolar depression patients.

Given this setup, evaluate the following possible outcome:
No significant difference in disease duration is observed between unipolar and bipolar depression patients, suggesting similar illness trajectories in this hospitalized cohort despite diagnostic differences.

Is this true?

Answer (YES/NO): NO